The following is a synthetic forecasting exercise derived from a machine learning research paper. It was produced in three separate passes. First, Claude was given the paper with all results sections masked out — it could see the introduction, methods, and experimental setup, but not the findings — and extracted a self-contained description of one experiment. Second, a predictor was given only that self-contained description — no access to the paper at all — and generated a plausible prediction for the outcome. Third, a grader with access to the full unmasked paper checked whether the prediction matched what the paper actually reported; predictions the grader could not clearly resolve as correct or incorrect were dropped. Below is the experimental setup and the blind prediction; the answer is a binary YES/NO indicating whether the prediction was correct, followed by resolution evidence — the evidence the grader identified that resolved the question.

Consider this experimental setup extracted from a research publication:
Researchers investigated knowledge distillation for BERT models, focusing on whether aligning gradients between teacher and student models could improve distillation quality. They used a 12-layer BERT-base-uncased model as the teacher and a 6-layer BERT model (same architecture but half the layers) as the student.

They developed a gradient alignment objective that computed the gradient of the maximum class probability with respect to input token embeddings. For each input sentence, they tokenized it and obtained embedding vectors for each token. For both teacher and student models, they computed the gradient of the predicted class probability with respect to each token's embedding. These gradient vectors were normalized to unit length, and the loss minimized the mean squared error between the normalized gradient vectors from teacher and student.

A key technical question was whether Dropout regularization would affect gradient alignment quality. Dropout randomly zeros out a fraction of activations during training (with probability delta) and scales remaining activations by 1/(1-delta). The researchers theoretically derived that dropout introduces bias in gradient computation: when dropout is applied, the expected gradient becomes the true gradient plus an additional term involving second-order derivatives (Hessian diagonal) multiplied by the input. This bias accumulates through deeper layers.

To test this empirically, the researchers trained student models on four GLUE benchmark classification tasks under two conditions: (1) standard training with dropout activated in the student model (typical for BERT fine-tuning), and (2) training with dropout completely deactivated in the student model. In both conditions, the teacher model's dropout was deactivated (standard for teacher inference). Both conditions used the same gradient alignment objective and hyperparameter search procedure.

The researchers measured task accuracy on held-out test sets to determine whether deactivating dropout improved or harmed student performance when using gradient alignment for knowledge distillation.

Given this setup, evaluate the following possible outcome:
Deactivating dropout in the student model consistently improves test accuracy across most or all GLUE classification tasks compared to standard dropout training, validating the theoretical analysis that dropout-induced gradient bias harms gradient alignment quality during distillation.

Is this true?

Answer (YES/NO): YES